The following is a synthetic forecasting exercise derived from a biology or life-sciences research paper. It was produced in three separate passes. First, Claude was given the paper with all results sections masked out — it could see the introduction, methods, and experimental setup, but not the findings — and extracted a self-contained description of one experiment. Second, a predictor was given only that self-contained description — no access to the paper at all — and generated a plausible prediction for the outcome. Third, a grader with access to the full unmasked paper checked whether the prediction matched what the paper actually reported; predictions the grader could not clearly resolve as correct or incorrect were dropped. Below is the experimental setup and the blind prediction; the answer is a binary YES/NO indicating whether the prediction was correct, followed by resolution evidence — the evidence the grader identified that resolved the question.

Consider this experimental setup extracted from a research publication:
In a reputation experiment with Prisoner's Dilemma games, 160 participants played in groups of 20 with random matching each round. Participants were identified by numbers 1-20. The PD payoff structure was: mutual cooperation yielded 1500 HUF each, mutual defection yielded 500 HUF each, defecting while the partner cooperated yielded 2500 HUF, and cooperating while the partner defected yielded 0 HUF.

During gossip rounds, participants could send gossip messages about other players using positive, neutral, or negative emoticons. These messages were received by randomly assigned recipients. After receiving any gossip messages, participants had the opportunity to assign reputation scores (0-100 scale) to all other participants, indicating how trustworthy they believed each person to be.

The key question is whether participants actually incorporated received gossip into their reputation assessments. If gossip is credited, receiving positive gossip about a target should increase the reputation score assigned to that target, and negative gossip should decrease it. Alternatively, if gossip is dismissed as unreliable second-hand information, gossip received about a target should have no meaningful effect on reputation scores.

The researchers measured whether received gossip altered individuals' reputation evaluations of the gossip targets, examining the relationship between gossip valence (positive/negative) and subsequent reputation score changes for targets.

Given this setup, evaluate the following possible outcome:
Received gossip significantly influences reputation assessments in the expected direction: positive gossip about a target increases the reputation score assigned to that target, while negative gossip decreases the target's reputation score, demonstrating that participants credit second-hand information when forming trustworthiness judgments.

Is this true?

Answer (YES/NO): YES